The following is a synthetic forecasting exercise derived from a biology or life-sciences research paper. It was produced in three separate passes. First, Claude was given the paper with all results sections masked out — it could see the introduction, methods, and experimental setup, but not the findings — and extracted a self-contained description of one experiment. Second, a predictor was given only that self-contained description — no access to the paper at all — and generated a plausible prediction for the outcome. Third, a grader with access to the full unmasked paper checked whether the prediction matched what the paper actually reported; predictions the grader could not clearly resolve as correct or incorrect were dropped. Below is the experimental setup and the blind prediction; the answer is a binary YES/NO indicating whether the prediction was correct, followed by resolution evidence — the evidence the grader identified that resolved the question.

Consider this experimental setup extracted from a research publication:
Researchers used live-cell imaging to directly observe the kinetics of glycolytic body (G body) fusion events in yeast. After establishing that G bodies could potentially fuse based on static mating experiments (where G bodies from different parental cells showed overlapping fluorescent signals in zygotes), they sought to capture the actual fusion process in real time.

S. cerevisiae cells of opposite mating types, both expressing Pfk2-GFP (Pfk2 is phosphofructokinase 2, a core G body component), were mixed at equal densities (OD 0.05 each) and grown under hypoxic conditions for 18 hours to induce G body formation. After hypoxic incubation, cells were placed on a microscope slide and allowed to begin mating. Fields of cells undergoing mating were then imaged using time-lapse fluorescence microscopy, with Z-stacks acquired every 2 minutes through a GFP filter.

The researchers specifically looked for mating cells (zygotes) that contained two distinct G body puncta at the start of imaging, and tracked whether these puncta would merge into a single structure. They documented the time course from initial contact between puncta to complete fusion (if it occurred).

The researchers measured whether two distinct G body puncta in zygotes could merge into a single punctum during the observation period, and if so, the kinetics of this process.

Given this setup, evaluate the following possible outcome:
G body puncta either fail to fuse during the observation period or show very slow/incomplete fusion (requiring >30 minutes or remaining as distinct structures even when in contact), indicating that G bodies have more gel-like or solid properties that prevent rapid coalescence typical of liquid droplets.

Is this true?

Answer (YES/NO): NO